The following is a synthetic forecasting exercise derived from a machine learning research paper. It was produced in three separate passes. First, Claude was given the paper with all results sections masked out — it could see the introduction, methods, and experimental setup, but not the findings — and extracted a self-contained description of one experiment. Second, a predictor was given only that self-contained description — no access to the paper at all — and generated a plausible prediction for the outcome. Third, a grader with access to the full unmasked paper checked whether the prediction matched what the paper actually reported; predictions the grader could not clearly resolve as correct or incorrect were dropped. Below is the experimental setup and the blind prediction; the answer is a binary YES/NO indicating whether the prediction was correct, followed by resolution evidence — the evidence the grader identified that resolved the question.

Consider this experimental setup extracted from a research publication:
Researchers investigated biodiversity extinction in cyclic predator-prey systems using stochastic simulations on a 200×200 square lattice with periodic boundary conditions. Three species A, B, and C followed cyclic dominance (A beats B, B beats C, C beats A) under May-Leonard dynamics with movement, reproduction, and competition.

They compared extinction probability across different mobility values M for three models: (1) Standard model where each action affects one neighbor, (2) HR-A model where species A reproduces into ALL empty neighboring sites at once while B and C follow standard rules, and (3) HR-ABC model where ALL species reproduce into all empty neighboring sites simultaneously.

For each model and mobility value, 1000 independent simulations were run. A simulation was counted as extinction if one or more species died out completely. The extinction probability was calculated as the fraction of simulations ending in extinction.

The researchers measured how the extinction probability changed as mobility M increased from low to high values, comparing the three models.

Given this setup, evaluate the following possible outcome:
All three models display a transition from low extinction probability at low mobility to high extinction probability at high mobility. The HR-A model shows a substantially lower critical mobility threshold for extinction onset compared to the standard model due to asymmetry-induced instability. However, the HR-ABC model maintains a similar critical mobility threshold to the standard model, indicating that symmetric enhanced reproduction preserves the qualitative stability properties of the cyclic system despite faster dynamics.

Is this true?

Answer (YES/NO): YES